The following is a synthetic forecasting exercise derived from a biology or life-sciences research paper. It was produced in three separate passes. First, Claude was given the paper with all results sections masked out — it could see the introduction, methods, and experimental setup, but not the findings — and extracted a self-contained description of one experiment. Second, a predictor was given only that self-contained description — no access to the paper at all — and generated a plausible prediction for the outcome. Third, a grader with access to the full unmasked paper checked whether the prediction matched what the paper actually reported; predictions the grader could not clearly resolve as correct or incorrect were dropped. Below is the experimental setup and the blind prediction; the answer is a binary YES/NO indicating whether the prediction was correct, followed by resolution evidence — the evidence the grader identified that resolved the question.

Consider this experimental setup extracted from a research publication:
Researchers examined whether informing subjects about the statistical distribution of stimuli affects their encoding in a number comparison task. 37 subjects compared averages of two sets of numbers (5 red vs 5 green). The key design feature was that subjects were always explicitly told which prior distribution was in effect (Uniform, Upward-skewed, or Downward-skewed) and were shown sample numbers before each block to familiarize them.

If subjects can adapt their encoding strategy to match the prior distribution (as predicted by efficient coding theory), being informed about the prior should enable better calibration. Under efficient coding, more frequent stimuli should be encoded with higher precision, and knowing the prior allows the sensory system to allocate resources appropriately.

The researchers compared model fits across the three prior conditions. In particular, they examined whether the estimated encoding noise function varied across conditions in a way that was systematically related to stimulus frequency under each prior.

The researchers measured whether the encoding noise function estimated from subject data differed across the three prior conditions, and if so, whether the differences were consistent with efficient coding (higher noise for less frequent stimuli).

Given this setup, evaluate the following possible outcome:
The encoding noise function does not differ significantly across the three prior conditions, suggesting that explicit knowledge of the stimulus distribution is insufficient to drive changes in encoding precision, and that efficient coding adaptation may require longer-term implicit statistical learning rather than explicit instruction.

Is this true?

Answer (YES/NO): NO